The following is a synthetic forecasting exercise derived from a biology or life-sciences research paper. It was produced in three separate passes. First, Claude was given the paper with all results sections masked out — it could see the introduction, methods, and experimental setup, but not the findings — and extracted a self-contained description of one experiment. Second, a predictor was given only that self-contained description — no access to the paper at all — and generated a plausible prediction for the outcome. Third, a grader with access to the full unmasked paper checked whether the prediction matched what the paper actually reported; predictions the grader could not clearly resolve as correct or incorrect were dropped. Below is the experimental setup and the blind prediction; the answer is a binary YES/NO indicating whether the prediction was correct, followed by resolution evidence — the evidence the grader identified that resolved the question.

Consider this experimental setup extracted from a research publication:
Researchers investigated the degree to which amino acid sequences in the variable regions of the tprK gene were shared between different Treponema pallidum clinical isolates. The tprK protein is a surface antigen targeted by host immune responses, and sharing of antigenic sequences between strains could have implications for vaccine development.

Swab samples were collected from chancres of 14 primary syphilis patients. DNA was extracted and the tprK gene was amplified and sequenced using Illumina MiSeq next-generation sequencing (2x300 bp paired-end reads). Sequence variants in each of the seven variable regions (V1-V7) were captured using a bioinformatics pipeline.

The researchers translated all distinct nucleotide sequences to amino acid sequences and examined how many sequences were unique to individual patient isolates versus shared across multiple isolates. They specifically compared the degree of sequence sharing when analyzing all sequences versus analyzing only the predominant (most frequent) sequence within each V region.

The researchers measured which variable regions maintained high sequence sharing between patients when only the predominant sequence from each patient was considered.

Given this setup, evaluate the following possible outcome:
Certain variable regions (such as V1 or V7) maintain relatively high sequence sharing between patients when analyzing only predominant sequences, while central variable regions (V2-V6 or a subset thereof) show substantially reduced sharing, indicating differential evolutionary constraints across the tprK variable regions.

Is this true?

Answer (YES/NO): NO